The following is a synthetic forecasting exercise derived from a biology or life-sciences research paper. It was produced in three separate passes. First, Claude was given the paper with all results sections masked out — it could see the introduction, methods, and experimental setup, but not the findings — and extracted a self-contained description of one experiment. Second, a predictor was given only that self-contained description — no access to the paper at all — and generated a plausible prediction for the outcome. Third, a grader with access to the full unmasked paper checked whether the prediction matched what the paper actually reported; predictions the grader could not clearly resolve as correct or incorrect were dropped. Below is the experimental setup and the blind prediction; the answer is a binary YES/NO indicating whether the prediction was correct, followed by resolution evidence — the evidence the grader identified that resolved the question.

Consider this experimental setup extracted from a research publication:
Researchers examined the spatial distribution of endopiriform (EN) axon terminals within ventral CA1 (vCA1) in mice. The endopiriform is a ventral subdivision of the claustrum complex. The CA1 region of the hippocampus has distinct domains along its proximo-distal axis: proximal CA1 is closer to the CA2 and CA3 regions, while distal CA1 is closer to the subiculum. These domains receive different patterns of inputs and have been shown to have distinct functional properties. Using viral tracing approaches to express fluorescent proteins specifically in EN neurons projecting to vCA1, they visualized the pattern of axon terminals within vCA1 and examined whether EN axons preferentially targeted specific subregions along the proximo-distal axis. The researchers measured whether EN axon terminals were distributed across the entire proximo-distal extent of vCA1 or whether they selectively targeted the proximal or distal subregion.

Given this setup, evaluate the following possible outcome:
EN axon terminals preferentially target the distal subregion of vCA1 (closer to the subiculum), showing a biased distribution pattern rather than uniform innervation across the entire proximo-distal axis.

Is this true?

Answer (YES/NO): YES